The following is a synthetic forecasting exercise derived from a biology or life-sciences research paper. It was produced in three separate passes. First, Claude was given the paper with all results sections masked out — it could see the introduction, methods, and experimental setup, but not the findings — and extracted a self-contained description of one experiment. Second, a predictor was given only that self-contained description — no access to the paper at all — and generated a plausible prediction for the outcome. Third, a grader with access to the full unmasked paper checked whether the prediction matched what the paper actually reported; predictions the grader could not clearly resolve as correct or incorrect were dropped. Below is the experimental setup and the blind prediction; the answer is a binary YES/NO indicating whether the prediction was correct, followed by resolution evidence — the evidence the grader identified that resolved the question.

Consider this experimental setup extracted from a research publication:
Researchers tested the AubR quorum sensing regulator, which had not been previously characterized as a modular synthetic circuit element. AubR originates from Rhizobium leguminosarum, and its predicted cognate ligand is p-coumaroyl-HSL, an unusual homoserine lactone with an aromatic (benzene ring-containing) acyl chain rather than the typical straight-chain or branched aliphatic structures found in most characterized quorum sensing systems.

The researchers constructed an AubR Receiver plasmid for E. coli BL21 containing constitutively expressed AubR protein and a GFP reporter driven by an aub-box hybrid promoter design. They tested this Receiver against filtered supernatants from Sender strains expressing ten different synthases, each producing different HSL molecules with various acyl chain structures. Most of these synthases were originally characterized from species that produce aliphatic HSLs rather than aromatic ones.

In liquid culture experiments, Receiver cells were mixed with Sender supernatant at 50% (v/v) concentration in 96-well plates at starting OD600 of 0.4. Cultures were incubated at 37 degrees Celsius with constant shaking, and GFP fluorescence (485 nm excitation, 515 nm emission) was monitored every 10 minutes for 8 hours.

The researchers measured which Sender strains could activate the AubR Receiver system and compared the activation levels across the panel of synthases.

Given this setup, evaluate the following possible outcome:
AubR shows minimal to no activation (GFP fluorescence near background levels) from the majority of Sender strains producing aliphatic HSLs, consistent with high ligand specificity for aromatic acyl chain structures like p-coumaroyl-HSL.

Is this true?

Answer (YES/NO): NO